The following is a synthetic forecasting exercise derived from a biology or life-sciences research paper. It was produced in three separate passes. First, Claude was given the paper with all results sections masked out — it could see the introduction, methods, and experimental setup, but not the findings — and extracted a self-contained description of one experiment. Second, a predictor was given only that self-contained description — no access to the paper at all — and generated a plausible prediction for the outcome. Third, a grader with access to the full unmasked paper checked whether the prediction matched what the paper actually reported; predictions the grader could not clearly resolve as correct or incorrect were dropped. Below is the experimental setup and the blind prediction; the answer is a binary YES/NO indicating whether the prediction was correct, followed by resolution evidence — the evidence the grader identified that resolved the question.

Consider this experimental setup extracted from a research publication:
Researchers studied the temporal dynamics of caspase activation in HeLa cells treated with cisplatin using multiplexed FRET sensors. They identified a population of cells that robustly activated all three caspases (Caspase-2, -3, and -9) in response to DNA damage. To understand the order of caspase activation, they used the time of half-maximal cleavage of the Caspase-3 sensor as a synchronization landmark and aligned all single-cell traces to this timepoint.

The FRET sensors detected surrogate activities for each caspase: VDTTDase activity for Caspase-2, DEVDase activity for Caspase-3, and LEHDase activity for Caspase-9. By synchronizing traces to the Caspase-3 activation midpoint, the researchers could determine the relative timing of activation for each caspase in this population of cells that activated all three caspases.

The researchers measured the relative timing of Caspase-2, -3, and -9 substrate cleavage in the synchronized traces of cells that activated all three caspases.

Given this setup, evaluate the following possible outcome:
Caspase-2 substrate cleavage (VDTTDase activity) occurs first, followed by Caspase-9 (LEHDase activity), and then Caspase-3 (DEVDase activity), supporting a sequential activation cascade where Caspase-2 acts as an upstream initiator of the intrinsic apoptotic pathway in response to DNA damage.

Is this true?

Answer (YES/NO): NO